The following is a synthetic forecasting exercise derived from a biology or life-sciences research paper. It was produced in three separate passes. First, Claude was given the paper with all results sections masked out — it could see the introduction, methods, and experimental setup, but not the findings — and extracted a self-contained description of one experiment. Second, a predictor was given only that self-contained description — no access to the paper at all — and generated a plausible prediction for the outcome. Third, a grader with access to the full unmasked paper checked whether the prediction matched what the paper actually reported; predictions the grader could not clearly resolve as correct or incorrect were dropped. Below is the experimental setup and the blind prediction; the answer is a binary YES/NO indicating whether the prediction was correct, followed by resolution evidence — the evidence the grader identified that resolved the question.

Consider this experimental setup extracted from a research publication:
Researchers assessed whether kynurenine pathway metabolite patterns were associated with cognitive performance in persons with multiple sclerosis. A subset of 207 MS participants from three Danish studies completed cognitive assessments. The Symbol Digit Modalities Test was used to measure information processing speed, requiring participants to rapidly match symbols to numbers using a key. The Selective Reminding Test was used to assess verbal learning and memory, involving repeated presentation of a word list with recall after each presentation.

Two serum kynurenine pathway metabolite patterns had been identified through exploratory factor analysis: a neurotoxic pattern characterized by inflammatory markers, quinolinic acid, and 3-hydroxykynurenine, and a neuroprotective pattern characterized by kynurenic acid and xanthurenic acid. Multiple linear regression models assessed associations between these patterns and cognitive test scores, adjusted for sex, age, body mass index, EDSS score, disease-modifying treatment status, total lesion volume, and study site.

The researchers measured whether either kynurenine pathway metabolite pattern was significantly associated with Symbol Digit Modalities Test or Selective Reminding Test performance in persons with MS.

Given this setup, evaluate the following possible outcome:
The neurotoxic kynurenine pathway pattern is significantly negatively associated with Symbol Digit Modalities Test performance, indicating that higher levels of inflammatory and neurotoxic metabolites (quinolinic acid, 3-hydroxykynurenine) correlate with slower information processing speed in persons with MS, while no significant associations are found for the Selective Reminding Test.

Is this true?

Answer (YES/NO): NO